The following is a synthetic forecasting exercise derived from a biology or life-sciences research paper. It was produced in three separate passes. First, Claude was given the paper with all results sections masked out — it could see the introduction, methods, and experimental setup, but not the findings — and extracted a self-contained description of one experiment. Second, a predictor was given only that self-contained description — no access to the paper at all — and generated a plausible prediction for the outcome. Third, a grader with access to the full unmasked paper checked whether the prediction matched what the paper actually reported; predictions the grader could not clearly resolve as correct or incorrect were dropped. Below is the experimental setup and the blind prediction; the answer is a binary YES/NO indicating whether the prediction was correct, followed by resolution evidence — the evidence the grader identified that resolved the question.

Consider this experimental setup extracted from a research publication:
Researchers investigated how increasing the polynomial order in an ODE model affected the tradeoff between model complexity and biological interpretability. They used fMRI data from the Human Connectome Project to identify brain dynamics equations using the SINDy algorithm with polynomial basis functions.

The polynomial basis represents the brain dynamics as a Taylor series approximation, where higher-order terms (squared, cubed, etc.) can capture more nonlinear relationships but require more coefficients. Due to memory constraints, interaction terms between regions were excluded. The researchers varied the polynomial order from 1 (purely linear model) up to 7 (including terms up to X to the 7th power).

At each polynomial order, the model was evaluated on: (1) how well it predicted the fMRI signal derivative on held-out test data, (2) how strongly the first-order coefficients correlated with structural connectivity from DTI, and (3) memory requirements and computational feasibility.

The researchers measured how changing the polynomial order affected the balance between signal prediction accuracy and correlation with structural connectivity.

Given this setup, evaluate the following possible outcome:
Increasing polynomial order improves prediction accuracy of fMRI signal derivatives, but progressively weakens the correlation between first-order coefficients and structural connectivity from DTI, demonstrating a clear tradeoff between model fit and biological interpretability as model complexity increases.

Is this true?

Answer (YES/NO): NO